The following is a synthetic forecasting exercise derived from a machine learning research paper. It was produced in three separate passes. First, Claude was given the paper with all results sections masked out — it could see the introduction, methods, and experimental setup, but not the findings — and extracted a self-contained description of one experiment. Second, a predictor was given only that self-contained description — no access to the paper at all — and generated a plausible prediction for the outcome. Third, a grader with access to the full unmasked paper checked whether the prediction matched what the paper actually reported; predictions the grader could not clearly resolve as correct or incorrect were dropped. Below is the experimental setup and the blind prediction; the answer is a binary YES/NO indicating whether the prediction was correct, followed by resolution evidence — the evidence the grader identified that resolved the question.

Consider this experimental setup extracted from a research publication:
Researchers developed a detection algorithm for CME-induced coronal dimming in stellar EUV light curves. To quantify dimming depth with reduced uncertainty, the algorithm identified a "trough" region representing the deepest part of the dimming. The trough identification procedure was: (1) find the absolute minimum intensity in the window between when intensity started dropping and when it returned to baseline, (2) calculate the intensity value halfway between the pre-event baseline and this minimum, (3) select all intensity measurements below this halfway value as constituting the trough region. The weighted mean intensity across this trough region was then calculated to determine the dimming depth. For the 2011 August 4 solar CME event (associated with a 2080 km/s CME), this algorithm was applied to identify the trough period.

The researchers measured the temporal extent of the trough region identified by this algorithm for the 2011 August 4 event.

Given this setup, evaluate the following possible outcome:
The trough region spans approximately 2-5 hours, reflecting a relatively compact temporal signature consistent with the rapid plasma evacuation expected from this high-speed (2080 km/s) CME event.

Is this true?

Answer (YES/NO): NO